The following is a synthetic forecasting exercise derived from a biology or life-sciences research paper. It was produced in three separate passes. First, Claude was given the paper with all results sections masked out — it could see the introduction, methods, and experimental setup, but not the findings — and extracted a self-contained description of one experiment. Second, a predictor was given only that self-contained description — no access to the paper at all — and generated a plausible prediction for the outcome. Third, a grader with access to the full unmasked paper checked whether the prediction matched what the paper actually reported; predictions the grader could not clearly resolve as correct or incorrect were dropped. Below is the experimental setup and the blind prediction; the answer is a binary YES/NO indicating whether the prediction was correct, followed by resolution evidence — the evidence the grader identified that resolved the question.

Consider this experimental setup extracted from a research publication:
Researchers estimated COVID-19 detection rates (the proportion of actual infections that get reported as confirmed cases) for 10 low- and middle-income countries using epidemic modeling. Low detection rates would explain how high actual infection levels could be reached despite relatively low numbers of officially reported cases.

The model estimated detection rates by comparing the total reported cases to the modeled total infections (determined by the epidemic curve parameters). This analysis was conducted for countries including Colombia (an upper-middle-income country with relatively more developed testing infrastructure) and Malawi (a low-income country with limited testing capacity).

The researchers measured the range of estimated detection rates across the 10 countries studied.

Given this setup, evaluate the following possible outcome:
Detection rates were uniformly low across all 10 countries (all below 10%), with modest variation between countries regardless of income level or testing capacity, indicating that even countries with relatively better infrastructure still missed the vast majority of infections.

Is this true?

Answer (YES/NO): NO